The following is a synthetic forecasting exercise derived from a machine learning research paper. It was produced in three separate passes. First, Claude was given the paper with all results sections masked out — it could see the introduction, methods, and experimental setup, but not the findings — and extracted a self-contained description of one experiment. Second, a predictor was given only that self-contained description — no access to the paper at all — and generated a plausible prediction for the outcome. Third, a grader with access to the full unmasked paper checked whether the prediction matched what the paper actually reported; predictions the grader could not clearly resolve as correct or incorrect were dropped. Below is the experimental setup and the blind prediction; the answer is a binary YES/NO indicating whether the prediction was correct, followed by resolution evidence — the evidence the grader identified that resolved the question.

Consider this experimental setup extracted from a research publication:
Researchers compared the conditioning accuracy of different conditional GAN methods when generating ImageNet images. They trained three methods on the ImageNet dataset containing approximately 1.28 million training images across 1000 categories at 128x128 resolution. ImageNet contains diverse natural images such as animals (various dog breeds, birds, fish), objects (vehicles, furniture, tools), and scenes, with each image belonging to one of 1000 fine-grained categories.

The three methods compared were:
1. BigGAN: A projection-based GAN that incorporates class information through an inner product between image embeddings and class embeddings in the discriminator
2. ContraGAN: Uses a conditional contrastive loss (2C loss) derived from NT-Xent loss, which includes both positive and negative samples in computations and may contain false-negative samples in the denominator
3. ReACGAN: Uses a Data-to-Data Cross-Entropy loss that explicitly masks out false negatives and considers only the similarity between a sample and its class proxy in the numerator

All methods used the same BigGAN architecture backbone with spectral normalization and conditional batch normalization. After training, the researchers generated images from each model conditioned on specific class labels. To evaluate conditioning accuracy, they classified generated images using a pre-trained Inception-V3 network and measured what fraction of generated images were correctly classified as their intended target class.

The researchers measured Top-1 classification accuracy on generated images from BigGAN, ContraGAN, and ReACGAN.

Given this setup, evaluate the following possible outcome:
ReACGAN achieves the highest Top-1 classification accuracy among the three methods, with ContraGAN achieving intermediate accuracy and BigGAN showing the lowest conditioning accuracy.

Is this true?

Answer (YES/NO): NO